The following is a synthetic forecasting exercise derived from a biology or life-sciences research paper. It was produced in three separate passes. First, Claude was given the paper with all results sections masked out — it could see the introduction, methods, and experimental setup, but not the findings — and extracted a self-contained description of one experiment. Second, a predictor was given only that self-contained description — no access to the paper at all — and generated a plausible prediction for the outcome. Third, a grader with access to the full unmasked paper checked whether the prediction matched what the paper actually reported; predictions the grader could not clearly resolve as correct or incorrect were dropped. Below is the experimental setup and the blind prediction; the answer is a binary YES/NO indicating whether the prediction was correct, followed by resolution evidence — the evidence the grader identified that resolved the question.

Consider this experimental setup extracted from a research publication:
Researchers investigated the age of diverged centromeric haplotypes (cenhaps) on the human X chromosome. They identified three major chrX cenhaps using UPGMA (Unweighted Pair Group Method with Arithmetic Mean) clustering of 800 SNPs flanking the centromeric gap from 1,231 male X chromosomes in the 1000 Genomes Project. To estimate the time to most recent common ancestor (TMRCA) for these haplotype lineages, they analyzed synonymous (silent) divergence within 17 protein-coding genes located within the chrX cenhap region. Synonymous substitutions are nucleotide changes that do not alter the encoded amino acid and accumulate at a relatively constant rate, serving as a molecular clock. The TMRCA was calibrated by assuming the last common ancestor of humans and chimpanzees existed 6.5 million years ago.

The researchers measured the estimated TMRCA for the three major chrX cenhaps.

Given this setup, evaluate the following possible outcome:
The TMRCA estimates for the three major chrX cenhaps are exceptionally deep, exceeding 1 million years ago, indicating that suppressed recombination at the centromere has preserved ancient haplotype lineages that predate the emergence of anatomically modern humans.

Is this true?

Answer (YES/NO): NO